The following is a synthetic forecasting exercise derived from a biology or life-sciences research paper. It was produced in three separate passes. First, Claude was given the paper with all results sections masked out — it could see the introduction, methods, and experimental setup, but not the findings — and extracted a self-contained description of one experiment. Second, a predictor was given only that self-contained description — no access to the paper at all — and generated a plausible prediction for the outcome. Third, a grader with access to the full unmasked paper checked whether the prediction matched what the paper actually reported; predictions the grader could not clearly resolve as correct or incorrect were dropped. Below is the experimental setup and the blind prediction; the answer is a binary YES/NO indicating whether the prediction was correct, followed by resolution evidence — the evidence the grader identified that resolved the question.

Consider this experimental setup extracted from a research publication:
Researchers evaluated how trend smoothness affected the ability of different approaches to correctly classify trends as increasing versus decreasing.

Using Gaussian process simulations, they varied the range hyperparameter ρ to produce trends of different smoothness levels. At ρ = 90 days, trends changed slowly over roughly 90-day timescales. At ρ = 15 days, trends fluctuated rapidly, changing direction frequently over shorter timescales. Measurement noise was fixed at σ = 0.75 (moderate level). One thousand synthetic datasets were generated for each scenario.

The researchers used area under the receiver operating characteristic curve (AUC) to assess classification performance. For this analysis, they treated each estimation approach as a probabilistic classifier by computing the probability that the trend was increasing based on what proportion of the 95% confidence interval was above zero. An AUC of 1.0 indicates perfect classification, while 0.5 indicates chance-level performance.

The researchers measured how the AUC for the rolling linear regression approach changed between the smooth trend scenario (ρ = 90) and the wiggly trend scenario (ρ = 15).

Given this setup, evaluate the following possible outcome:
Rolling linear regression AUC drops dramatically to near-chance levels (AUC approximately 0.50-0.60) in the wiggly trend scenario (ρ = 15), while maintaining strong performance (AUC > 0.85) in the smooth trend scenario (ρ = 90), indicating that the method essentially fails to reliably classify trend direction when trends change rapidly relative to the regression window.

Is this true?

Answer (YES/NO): NO